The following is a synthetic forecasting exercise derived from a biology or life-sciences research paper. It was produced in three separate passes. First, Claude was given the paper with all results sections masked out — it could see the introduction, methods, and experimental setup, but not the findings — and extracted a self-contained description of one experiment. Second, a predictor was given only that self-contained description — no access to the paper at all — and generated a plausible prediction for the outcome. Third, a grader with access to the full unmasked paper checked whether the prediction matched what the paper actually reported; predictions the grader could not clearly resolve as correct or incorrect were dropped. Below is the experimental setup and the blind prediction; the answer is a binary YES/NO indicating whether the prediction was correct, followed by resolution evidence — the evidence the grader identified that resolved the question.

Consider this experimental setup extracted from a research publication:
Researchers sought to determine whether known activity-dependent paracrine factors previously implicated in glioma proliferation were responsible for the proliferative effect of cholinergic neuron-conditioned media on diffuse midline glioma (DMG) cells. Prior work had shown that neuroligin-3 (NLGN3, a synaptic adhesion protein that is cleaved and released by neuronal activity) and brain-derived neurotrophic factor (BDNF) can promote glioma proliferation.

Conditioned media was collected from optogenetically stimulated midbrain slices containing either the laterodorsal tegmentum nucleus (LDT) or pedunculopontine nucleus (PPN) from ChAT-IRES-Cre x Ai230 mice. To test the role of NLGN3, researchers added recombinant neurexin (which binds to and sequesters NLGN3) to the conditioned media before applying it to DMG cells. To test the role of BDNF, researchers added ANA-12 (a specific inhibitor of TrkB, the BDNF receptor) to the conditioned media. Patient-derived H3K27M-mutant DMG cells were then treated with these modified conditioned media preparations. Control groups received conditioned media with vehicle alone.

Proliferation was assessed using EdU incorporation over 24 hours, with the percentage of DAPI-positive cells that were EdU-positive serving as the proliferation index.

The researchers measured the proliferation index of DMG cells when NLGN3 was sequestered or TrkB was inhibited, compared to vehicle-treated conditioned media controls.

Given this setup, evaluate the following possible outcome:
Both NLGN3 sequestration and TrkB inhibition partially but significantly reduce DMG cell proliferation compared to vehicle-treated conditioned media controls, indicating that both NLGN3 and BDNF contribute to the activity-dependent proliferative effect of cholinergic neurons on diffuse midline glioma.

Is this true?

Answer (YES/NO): NO